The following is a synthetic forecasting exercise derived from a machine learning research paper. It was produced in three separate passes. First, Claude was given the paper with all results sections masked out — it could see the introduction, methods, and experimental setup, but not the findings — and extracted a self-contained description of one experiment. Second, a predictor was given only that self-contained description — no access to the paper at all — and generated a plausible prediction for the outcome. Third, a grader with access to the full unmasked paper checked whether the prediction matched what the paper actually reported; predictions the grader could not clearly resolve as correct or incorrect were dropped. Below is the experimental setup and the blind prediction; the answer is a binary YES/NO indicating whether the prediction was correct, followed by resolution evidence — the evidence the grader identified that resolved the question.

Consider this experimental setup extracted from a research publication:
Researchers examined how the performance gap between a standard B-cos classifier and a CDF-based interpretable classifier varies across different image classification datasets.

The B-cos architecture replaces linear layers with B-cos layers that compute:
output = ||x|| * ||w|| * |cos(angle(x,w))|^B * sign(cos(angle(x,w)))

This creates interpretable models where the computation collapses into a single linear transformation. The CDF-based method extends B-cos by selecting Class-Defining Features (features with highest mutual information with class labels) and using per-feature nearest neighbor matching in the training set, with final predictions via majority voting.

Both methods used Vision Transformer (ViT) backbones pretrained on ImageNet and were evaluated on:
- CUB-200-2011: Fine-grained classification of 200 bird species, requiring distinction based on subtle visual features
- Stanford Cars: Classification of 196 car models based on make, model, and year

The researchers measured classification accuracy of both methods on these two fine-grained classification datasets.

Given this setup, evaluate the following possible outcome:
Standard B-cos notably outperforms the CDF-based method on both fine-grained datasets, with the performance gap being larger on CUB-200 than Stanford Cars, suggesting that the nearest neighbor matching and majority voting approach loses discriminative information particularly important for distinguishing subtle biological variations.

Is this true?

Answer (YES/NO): NO